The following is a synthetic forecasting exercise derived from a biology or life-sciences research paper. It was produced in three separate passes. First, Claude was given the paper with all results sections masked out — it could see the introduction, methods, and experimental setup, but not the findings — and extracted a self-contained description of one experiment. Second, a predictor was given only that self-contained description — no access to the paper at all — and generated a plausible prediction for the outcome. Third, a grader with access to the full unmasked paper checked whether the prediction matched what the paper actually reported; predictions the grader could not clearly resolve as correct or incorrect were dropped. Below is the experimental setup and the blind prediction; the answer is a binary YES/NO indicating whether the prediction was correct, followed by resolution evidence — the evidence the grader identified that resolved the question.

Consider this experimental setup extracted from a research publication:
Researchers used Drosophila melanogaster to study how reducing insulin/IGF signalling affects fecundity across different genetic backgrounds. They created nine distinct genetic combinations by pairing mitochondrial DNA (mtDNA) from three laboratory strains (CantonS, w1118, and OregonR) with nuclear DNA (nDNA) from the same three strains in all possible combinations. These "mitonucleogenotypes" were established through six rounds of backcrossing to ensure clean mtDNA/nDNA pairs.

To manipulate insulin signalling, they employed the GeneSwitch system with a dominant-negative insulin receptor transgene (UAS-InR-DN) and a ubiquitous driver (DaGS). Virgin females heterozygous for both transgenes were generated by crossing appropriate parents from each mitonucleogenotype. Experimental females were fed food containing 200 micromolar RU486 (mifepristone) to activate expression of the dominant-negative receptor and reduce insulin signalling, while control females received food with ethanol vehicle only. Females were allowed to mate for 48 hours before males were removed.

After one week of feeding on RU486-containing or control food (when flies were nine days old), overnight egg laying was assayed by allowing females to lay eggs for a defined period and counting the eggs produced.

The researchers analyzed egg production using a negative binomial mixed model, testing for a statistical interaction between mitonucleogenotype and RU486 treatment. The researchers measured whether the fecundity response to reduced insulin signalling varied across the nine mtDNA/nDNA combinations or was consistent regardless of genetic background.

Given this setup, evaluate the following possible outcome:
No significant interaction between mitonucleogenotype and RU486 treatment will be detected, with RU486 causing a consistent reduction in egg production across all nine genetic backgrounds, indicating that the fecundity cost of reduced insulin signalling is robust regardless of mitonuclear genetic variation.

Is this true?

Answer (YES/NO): NO